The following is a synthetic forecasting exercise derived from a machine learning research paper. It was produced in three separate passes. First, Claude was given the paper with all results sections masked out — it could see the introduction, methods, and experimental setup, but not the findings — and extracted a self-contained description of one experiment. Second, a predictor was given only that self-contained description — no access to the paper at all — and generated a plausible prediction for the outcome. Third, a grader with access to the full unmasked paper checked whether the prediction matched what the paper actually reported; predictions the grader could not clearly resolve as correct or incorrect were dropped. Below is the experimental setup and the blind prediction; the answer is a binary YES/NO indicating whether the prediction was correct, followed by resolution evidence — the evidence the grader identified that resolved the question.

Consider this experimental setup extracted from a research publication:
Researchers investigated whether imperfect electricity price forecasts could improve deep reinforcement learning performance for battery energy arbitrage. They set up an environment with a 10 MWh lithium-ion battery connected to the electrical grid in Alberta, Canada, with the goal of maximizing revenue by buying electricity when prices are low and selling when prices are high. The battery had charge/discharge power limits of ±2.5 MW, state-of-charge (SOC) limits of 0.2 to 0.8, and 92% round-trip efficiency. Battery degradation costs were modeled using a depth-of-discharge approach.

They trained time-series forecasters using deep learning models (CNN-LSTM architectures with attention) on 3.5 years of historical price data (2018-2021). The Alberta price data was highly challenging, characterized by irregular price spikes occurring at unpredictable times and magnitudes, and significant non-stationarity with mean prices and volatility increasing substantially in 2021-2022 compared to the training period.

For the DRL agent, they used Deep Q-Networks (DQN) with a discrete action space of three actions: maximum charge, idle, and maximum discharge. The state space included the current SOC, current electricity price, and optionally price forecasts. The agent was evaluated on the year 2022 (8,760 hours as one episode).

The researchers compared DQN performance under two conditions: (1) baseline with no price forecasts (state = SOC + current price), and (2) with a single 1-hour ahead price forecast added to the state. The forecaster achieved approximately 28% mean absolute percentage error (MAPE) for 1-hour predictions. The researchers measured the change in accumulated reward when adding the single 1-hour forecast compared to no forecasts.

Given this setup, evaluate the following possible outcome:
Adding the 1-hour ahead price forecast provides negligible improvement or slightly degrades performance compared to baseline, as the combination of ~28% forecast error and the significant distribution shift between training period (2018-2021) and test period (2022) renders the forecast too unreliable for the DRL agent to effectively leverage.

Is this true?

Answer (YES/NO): YES